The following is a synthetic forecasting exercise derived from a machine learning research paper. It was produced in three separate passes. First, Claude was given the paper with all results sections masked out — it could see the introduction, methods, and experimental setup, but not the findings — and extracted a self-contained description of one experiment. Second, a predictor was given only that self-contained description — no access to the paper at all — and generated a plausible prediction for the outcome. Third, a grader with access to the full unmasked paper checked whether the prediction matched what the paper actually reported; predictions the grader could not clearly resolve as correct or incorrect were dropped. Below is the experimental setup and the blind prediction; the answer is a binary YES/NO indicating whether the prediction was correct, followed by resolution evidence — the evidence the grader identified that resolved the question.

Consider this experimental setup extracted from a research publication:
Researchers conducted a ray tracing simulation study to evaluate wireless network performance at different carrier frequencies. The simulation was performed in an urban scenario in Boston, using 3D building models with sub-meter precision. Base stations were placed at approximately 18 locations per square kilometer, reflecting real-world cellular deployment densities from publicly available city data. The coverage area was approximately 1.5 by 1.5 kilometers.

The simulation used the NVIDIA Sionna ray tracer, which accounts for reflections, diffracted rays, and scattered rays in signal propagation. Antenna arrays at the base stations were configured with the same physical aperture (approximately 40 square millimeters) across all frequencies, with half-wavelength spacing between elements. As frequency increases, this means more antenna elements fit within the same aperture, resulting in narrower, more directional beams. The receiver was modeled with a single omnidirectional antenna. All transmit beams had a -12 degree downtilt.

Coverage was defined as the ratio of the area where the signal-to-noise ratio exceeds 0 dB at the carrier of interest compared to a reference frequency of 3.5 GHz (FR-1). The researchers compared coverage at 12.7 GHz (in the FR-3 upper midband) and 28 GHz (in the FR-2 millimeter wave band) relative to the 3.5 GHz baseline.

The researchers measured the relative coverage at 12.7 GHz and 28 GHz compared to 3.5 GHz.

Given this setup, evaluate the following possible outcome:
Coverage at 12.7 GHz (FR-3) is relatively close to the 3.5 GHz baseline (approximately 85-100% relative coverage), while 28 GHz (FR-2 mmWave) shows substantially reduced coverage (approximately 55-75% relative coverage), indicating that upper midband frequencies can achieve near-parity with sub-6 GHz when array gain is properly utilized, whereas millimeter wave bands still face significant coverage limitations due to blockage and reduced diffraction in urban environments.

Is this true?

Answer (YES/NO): YES